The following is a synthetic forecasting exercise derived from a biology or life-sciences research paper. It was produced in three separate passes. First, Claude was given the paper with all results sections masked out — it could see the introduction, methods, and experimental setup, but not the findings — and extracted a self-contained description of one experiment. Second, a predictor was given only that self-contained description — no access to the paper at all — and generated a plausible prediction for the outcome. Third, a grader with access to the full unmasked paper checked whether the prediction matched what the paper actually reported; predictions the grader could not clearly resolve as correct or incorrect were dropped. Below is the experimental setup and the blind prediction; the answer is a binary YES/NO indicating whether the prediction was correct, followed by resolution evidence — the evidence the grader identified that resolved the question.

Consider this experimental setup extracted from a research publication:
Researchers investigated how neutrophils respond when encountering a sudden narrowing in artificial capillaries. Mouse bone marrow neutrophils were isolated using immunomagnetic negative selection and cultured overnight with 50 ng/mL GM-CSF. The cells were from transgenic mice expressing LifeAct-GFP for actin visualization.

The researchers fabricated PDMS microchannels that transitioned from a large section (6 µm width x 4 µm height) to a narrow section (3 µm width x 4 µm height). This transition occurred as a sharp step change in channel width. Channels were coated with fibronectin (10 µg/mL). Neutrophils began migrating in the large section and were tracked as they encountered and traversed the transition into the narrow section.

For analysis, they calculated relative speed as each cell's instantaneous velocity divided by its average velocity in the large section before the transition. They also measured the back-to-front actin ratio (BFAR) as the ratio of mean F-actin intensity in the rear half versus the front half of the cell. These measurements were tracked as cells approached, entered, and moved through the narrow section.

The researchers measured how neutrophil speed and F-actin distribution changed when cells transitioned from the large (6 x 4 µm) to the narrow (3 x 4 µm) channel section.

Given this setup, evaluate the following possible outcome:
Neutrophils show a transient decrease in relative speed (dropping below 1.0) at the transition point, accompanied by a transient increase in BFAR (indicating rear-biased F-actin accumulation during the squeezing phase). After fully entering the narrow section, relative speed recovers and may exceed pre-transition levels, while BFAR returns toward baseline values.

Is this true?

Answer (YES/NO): NO